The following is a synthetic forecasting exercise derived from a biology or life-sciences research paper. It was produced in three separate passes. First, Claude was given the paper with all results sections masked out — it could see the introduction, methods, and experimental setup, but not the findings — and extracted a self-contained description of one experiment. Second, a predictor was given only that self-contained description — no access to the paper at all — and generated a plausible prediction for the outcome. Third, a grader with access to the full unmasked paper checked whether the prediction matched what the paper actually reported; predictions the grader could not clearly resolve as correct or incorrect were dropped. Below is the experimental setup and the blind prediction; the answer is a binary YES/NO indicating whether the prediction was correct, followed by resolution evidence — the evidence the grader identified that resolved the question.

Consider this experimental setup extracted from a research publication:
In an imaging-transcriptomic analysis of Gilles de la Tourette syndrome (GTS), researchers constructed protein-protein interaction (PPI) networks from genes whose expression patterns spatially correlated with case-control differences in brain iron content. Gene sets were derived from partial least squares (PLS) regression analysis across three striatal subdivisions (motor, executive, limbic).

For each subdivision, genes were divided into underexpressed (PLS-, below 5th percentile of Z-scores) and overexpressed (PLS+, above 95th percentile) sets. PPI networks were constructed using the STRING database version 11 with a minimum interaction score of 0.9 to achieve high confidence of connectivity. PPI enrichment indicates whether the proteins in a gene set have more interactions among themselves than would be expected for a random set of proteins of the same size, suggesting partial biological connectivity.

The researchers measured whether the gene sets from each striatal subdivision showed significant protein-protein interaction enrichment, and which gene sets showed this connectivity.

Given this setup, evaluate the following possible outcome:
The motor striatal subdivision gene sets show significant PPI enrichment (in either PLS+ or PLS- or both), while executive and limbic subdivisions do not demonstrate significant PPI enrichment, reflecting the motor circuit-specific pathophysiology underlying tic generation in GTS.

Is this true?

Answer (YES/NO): NO